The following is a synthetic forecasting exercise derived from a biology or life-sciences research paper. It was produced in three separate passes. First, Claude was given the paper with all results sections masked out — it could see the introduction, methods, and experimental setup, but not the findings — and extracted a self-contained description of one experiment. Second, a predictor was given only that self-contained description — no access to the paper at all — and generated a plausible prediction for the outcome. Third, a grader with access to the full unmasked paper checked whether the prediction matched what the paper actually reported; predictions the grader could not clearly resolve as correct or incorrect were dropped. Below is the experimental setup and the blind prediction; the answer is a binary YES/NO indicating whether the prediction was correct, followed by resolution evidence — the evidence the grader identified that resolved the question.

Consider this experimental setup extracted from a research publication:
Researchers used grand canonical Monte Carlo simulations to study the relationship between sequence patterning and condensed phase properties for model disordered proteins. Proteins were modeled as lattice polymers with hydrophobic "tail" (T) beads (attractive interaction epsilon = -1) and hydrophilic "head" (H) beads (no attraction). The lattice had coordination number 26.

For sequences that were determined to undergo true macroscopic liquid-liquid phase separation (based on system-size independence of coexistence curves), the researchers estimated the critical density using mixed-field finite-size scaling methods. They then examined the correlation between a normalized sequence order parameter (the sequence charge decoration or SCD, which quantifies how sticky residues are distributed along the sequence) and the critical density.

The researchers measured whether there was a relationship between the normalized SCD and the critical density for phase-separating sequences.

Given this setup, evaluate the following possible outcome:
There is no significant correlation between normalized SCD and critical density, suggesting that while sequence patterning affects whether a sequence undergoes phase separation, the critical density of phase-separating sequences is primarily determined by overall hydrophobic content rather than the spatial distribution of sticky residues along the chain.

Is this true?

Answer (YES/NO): NO